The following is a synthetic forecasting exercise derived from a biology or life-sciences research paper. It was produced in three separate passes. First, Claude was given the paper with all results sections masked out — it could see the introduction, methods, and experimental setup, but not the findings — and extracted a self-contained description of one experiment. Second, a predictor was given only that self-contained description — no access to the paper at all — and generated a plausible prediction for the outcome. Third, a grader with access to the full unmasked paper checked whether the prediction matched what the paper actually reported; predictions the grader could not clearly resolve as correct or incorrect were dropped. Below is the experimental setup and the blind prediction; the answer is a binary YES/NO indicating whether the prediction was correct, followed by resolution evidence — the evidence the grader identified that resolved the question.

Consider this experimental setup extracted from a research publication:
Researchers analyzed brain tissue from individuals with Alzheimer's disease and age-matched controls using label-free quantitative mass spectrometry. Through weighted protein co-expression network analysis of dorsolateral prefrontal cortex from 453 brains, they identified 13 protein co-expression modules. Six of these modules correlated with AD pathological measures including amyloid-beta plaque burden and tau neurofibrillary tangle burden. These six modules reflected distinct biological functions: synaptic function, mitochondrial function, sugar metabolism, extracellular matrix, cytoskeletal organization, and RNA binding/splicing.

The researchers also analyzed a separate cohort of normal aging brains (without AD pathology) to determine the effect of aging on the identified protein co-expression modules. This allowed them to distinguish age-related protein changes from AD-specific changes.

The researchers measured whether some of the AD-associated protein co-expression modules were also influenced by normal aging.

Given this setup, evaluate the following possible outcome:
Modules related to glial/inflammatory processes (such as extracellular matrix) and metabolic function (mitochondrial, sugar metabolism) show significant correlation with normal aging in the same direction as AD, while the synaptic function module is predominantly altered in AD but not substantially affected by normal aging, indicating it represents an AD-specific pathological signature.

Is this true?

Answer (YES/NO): NO